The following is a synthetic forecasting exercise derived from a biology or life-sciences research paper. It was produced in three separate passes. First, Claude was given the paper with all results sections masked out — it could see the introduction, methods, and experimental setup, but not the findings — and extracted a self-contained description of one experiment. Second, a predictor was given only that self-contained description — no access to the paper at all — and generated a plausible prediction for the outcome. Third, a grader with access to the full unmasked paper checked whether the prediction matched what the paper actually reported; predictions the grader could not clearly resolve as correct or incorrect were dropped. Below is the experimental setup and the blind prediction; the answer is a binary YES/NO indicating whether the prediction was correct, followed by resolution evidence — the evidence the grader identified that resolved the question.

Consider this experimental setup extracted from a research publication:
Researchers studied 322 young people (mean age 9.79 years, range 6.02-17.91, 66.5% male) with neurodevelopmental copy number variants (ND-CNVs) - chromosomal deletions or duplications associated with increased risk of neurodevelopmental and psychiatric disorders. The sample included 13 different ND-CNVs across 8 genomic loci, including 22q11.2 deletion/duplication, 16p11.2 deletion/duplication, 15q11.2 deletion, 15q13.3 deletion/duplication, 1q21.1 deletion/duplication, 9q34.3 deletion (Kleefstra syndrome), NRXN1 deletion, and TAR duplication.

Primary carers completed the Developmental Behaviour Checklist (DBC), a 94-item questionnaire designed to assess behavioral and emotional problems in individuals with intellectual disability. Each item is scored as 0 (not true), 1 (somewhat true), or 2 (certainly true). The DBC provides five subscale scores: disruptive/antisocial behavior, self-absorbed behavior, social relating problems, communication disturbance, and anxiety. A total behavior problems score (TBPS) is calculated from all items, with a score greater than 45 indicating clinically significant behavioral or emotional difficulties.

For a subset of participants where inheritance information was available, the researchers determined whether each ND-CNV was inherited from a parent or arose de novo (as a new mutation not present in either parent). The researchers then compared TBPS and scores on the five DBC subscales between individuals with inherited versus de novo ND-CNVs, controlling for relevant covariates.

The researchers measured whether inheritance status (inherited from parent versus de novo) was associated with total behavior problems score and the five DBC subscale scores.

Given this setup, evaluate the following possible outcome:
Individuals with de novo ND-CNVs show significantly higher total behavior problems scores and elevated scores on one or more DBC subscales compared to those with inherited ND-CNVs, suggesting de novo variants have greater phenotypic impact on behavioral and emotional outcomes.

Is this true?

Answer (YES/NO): NO